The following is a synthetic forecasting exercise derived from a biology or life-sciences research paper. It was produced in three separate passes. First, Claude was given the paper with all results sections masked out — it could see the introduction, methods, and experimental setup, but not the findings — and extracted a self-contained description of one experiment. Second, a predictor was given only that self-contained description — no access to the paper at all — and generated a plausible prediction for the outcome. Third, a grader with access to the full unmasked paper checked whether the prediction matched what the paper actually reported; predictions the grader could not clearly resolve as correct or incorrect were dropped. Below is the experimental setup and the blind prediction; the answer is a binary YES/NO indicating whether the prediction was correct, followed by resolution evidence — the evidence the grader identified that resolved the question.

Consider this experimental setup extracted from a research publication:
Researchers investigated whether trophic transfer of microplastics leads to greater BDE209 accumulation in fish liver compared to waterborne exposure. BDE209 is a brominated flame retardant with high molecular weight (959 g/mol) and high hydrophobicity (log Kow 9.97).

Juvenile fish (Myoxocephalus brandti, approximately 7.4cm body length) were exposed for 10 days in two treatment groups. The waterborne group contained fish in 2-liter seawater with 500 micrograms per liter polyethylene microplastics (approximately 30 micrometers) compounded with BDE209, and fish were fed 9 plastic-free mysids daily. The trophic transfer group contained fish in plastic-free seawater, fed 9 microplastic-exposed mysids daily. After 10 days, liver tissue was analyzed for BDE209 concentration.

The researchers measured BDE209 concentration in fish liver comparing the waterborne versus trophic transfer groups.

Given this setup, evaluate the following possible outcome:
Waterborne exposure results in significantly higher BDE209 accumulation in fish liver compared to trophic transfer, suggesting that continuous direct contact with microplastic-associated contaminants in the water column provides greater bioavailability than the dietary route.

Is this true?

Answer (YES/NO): NO